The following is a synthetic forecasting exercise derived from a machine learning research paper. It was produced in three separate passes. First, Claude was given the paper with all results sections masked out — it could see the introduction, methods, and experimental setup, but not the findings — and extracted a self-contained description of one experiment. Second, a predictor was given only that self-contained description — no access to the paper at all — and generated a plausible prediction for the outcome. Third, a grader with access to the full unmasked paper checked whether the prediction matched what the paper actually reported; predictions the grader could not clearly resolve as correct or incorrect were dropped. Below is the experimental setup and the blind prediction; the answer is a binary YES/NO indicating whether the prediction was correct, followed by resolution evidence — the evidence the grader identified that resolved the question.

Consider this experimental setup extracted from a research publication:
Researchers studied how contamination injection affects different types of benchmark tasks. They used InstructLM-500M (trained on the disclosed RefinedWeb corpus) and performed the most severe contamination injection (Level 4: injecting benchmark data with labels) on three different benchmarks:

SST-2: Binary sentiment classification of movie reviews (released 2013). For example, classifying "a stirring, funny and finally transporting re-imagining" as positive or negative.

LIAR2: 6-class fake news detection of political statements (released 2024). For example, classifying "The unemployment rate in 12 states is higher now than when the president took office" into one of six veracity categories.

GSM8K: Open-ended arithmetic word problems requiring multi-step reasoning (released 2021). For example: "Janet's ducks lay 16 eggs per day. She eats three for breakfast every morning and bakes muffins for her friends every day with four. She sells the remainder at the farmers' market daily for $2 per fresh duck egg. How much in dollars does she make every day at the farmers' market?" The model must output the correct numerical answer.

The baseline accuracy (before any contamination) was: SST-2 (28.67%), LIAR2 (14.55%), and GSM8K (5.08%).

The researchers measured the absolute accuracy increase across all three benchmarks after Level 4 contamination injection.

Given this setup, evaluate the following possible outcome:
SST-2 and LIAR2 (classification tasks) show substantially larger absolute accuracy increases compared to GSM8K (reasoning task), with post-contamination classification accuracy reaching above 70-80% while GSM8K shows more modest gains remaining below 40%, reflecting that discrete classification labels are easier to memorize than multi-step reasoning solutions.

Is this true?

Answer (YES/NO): NO